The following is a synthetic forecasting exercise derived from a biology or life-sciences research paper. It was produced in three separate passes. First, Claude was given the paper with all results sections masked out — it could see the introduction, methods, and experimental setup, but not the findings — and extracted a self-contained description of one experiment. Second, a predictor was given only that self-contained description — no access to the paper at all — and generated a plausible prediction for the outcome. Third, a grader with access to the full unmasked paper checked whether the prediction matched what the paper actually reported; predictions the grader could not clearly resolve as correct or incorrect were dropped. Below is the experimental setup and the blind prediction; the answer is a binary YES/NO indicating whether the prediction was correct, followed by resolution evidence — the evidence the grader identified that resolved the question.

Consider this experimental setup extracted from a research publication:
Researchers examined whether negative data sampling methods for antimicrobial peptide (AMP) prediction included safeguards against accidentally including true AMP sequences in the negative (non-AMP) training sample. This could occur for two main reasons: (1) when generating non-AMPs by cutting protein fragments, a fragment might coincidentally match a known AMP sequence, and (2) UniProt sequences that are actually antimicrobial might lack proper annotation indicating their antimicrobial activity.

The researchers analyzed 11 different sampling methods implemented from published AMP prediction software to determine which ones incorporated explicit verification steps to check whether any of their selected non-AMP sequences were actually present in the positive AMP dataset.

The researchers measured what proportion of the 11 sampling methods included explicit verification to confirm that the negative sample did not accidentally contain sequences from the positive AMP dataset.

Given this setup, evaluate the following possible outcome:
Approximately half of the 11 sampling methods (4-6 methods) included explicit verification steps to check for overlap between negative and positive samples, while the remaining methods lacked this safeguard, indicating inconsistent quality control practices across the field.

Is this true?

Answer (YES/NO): NO